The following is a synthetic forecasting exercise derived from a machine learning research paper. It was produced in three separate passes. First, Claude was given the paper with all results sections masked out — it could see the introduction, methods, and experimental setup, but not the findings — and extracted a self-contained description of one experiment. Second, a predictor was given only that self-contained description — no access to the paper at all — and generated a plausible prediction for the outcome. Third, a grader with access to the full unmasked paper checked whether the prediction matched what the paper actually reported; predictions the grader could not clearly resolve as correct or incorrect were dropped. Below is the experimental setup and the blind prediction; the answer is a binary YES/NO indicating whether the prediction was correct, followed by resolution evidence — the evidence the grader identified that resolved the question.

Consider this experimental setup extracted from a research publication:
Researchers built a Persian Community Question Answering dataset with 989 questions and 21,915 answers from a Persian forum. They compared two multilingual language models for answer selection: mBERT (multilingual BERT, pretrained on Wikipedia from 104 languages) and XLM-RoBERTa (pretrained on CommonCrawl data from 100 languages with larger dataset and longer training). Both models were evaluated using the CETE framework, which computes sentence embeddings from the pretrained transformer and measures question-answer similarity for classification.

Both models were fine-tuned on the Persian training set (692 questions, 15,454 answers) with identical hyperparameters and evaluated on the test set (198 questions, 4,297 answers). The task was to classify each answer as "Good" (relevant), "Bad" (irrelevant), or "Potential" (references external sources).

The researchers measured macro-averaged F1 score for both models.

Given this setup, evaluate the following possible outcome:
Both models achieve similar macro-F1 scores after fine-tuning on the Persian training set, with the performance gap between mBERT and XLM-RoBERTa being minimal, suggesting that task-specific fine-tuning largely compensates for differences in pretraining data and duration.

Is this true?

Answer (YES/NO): NO